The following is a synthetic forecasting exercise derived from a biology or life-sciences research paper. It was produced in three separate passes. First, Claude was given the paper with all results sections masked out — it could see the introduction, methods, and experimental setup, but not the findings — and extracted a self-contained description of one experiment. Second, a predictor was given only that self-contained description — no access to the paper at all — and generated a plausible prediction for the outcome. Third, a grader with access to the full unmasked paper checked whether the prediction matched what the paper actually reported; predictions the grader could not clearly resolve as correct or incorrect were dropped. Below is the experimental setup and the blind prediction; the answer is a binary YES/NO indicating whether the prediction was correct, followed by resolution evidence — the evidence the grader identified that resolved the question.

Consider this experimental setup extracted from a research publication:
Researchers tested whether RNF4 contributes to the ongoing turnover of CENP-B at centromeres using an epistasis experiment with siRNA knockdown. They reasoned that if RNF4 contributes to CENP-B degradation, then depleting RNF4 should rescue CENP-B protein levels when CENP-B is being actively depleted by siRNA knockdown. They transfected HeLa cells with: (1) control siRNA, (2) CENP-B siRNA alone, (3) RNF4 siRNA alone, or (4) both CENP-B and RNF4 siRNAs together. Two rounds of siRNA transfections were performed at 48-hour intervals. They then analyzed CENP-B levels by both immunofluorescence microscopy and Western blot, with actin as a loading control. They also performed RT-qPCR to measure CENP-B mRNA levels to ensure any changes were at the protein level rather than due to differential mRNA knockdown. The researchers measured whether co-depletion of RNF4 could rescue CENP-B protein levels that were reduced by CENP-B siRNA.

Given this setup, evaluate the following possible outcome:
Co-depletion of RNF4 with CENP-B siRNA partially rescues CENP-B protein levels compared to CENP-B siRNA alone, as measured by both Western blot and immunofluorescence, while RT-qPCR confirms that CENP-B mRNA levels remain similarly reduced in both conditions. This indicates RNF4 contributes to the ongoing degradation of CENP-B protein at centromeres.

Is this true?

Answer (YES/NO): YES